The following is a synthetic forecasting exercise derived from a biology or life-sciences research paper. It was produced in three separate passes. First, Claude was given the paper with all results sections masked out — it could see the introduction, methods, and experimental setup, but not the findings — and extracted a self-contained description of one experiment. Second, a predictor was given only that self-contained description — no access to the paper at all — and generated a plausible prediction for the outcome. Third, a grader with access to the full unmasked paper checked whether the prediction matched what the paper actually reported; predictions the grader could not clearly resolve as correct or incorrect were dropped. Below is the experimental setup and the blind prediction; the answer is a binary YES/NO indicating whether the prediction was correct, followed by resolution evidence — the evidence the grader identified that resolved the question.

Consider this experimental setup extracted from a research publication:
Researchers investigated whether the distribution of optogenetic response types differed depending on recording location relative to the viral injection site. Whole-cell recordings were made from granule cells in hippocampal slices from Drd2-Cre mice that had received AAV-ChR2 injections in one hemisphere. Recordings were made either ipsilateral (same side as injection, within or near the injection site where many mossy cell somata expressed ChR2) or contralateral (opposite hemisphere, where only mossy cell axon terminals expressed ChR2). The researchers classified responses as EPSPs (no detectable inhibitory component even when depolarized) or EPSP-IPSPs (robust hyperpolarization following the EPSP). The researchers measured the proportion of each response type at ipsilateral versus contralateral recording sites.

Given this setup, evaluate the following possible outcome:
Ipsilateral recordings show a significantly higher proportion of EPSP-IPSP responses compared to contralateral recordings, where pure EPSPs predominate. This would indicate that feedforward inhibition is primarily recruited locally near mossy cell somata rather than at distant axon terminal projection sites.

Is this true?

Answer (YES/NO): YES